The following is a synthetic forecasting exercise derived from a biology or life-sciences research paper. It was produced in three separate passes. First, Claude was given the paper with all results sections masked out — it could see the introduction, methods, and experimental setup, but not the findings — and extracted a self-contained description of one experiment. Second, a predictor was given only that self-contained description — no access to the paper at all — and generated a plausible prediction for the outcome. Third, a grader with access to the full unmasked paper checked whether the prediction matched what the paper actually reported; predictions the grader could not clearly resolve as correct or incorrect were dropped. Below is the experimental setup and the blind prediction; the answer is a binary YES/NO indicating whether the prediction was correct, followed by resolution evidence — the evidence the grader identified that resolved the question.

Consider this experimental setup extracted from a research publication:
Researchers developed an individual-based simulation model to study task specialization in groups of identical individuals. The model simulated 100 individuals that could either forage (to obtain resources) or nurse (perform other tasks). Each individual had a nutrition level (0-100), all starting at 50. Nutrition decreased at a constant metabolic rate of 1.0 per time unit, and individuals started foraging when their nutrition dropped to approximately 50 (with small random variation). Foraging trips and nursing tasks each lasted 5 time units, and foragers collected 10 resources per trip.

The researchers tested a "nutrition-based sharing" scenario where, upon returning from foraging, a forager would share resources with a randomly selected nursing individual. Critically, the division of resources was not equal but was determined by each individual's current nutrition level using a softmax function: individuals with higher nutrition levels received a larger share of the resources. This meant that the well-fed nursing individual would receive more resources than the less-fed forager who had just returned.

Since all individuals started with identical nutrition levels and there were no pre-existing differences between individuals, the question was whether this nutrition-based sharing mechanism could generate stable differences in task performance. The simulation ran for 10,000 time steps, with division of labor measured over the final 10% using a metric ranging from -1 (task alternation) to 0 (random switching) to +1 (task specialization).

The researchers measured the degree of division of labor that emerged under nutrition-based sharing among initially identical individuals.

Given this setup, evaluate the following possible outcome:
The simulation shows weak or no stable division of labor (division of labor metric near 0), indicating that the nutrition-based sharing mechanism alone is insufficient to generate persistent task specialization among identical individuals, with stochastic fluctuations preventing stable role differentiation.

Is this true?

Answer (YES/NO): NO